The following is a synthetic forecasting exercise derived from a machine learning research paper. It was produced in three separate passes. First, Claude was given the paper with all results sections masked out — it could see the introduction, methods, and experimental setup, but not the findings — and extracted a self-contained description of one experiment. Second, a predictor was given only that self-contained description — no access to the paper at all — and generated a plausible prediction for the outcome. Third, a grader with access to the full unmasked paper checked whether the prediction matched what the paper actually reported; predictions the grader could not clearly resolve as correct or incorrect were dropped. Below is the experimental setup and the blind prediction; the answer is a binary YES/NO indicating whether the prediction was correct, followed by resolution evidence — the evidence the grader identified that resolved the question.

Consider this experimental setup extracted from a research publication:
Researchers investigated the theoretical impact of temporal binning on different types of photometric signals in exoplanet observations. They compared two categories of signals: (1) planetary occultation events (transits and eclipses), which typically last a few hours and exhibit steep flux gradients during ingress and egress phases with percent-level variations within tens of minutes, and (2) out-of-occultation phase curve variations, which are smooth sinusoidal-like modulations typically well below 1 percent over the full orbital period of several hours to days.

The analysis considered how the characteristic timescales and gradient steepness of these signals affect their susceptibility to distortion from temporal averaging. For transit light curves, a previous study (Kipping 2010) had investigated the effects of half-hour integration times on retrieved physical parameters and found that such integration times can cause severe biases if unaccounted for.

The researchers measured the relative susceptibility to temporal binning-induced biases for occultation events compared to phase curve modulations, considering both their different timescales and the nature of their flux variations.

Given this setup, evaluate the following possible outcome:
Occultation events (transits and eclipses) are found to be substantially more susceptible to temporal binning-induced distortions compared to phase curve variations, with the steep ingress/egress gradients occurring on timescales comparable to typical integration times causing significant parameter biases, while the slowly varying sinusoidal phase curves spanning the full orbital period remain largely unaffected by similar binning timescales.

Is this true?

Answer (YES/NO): YES